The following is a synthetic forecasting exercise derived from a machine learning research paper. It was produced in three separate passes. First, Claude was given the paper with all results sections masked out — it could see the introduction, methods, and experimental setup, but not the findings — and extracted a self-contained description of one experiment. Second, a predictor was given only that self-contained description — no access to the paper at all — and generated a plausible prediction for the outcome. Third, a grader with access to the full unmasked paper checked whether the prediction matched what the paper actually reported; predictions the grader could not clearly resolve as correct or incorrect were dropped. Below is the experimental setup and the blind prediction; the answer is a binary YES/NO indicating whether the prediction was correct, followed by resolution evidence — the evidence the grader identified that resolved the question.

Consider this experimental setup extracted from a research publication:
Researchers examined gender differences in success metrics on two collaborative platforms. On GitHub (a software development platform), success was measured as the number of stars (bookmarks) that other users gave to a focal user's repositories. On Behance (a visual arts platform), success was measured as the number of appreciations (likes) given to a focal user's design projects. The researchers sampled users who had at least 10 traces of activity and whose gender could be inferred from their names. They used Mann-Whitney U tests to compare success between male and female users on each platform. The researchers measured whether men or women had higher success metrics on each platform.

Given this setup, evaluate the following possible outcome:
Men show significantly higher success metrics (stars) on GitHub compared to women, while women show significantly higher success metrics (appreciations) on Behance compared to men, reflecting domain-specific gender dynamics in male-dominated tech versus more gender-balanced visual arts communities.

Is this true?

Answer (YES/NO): NO